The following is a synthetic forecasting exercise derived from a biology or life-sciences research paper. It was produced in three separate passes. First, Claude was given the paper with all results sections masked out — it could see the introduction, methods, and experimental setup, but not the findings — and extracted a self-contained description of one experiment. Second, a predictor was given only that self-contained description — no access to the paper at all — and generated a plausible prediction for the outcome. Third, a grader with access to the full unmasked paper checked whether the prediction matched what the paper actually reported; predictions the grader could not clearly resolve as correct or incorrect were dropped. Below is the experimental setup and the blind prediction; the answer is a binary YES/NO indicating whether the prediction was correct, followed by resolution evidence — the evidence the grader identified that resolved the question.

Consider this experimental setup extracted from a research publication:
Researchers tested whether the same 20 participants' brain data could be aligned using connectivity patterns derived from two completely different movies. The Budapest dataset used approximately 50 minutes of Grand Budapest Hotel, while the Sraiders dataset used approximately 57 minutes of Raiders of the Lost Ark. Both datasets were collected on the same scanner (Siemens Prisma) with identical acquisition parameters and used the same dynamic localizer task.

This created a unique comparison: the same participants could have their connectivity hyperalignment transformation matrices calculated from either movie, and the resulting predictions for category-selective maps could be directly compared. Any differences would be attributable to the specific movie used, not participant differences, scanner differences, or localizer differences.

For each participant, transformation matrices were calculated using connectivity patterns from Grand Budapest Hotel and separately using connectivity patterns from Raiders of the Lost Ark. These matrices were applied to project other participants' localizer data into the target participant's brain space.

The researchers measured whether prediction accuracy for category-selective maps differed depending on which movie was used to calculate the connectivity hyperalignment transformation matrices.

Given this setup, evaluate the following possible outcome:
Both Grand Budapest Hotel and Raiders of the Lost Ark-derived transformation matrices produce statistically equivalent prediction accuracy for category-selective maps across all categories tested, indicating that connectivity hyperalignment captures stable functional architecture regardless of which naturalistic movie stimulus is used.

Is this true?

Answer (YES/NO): NO